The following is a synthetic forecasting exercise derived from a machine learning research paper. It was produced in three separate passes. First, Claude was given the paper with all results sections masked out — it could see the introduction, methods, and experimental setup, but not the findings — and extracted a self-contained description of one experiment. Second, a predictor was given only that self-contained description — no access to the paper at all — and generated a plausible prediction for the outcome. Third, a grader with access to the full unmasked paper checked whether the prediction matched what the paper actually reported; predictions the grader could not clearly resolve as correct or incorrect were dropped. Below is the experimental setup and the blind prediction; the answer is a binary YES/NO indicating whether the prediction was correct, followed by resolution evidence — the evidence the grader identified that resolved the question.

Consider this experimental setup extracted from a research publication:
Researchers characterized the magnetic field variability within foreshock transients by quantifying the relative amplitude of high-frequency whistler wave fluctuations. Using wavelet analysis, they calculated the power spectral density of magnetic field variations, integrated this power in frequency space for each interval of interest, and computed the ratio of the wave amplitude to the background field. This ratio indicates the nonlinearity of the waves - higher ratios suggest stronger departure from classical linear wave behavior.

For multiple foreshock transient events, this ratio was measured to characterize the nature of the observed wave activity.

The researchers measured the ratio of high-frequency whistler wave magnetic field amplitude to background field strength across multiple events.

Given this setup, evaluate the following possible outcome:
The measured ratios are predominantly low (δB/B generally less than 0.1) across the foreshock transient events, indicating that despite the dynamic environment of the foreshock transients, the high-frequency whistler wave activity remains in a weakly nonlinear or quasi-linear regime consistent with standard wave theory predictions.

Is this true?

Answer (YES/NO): NO